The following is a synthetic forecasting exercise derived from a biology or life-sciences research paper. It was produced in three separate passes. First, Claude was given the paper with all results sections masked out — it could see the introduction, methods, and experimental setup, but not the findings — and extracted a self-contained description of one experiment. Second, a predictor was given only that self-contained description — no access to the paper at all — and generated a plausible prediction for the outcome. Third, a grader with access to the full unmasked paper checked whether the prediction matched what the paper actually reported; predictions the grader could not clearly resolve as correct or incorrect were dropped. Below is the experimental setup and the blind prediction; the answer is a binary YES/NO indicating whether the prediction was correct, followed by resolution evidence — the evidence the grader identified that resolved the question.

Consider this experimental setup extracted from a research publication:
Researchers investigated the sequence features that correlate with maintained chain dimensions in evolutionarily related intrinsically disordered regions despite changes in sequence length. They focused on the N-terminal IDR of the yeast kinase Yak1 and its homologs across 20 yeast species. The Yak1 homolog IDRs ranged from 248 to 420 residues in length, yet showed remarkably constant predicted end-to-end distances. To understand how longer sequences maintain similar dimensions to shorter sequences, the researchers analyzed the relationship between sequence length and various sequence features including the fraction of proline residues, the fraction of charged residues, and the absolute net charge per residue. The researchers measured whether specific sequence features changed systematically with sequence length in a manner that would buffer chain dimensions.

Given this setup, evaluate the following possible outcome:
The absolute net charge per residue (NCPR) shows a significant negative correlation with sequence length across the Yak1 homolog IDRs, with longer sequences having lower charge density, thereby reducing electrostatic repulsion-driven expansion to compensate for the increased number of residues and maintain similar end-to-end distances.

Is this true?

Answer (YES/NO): NO